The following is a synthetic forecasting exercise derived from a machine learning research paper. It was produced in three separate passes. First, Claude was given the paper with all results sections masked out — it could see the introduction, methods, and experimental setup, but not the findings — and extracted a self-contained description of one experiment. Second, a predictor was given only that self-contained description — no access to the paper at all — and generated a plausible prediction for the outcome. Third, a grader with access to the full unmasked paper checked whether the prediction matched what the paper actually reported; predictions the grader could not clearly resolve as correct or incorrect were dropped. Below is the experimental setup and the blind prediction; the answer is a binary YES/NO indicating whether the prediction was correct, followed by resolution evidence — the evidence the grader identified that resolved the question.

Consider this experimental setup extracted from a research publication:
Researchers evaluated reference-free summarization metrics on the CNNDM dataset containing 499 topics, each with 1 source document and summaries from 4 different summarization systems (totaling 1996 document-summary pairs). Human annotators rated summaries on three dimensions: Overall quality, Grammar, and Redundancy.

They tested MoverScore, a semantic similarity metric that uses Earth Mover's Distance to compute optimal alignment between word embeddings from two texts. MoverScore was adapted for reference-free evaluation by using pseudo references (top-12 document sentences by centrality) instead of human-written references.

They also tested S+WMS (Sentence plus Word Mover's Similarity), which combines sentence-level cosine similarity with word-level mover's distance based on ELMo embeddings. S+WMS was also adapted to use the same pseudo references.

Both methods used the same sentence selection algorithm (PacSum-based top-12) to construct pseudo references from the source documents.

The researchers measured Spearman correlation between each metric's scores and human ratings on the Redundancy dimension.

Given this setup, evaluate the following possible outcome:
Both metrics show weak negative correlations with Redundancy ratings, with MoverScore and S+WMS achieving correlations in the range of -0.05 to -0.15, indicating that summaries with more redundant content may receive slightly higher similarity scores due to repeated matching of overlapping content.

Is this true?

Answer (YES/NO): NO